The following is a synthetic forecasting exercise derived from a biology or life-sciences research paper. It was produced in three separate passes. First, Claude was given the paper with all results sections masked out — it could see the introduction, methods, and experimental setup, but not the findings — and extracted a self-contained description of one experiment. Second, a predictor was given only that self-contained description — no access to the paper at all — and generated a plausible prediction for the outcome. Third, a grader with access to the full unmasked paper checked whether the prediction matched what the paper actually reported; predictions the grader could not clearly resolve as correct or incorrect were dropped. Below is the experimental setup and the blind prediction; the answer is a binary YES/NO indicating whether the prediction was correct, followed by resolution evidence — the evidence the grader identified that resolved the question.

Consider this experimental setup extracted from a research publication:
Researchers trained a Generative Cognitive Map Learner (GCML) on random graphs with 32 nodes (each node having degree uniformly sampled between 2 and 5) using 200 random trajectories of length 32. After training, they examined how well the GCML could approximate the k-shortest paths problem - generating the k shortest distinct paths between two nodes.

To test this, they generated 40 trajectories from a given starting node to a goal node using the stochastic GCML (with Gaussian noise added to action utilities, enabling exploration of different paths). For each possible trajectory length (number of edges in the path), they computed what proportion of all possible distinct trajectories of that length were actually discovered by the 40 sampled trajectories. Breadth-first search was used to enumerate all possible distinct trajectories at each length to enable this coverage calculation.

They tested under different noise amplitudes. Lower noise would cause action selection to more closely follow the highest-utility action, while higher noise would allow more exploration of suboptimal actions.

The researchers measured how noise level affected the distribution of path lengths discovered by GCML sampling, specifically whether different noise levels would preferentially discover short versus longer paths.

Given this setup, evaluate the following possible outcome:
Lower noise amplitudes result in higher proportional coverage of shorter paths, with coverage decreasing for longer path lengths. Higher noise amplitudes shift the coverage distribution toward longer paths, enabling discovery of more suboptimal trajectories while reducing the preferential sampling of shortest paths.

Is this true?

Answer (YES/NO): YES